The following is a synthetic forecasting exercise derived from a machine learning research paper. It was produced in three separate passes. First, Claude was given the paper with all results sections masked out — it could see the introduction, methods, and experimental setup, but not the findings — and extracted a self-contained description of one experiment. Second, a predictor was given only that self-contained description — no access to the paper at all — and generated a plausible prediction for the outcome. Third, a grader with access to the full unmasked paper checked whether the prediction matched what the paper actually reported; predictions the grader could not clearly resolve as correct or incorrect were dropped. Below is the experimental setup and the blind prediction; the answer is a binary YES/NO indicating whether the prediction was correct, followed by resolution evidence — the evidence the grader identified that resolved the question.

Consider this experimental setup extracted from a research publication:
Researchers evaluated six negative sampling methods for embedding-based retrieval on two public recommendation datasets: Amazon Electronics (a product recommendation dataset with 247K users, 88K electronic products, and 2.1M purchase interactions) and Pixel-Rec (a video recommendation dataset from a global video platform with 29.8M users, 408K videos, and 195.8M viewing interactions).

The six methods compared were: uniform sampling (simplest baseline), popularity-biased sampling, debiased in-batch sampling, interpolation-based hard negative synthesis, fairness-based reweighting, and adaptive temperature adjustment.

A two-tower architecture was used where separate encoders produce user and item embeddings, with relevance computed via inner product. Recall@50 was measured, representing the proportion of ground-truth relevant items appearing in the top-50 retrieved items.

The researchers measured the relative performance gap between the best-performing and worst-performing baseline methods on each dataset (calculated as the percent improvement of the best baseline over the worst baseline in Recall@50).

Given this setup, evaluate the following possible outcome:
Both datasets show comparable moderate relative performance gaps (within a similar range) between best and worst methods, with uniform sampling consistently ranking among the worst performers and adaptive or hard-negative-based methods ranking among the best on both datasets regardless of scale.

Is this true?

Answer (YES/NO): NO